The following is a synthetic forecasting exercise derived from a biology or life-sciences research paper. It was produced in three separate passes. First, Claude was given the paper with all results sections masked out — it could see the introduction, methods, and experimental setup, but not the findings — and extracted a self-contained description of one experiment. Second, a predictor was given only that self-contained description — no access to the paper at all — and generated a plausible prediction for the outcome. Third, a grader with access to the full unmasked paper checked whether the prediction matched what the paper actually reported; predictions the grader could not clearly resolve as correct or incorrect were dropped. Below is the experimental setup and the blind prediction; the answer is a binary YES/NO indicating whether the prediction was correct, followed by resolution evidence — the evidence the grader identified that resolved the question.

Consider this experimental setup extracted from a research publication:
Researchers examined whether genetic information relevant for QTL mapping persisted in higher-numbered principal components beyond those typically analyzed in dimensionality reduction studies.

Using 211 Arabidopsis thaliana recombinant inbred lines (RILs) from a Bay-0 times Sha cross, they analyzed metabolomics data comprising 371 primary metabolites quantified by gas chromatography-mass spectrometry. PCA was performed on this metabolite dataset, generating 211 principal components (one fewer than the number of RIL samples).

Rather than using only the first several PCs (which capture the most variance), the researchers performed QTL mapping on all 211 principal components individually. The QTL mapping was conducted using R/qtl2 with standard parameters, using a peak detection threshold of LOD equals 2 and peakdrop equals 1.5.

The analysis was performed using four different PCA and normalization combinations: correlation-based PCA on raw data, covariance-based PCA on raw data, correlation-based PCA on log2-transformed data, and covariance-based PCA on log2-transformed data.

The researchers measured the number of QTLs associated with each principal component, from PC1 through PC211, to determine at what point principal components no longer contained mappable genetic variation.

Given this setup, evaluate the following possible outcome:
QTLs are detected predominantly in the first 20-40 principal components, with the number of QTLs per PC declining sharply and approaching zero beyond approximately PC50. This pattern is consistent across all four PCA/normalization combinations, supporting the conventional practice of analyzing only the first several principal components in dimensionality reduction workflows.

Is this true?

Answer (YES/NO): NO